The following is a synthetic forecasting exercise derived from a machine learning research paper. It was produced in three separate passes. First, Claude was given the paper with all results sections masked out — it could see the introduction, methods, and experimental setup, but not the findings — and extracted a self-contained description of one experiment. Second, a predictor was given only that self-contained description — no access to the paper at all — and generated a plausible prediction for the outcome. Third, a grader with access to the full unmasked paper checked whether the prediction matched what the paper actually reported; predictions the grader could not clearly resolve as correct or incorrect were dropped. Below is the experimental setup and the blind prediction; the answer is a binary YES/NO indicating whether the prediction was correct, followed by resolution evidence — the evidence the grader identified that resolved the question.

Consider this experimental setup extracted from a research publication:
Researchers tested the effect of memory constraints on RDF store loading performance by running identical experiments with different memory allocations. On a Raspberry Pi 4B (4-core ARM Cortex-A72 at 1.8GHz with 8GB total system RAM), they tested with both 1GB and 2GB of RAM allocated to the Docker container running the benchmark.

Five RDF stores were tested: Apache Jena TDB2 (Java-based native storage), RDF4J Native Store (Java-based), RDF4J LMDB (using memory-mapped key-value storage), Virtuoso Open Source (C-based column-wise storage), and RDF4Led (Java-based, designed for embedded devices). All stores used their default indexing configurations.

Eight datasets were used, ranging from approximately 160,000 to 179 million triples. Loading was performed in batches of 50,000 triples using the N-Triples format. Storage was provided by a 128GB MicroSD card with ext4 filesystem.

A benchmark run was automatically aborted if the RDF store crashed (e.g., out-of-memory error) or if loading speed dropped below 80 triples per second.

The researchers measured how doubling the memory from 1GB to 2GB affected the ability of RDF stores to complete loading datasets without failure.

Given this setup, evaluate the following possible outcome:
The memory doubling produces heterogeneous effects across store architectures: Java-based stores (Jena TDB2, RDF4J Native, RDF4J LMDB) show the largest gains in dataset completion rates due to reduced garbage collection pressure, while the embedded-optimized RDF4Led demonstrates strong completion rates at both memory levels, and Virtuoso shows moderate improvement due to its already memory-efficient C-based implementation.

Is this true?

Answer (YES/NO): NO